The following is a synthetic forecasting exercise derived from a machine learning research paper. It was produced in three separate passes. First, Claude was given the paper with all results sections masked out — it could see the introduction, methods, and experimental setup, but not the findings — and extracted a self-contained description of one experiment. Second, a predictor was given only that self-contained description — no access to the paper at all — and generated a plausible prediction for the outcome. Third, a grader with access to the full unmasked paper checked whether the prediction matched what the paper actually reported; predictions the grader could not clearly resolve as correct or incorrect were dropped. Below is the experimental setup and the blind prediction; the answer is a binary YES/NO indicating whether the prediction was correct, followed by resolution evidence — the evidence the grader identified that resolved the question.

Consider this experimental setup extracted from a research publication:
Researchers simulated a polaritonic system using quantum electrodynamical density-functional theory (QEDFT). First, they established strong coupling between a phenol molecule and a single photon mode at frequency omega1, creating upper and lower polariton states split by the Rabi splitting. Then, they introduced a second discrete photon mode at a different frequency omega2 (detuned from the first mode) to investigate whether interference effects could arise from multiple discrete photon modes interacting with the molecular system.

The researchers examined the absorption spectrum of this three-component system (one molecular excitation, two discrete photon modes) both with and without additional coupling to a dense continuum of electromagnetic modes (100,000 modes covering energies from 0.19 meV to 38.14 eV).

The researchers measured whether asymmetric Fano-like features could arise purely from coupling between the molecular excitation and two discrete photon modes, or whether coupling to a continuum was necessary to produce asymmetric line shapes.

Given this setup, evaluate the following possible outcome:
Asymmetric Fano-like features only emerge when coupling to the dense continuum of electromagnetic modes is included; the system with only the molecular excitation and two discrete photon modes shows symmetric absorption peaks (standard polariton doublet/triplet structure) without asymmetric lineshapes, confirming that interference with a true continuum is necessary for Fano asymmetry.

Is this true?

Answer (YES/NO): YES